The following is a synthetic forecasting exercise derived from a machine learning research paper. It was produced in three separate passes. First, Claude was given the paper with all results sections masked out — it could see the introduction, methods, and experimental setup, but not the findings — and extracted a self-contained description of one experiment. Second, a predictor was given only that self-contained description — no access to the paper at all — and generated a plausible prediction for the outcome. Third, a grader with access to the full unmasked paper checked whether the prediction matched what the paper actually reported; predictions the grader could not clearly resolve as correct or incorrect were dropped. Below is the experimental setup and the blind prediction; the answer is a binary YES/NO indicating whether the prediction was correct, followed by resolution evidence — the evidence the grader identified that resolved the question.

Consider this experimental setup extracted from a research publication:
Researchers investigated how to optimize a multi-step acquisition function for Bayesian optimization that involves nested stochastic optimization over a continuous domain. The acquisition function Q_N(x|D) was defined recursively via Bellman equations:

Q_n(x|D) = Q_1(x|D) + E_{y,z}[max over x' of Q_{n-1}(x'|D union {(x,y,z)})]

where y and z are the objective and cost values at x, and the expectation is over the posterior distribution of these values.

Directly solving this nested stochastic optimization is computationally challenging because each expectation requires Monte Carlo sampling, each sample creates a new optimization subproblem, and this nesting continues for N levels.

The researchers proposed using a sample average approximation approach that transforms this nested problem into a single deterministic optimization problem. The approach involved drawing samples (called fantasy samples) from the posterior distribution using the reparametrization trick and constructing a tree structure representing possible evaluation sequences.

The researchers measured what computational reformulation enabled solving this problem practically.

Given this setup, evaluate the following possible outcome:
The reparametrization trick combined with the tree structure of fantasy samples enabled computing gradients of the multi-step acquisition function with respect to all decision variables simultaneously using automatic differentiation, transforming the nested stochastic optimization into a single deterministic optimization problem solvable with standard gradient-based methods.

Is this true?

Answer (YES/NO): YES